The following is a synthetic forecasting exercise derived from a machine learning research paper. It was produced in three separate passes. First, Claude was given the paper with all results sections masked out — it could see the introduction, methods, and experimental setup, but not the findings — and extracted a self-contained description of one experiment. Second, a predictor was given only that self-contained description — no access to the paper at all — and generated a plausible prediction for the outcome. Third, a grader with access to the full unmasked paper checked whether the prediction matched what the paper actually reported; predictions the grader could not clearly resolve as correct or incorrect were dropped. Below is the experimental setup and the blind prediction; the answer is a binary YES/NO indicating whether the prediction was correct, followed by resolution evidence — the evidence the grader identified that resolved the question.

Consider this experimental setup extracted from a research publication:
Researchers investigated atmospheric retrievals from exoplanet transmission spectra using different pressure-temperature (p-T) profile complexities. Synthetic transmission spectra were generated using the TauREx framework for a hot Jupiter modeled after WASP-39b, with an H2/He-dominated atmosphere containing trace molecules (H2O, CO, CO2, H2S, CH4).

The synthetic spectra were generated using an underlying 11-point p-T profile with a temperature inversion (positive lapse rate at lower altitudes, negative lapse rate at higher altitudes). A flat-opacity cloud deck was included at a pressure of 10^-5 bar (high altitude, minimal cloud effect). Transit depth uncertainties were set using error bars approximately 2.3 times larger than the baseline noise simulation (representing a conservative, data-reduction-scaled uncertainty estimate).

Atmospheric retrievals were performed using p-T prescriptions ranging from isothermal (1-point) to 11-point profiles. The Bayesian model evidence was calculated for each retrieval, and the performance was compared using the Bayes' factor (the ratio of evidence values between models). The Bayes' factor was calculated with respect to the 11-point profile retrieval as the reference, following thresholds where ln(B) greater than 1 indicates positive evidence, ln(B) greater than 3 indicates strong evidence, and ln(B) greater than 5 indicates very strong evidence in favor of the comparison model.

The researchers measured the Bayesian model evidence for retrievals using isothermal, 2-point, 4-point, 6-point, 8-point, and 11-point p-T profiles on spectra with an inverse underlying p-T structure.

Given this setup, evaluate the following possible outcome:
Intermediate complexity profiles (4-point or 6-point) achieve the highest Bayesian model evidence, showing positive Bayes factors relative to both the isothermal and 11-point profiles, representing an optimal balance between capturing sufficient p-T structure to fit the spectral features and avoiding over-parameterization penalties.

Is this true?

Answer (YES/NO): NO